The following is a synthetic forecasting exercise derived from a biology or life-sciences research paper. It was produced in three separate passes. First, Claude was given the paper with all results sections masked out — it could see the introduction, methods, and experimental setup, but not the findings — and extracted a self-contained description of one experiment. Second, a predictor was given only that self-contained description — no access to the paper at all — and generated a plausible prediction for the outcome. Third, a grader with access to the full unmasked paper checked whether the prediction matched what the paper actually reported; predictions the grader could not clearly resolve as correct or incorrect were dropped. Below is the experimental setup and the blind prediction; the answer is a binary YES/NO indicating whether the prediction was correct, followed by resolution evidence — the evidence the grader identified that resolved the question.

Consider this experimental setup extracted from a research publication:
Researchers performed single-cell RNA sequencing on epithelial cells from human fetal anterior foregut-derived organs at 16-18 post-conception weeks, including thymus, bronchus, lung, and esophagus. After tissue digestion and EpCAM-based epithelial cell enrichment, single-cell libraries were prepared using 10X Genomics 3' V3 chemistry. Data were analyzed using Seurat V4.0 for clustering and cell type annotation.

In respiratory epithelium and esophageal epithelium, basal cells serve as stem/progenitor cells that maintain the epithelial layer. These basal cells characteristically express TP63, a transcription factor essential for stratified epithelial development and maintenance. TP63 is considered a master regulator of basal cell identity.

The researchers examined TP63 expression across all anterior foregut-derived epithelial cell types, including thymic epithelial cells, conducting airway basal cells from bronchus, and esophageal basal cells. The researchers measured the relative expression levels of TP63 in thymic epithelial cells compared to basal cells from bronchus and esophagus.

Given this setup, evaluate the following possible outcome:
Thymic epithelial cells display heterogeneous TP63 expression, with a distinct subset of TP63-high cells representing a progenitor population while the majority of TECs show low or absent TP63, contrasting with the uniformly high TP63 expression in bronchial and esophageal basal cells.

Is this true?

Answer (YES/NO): NO